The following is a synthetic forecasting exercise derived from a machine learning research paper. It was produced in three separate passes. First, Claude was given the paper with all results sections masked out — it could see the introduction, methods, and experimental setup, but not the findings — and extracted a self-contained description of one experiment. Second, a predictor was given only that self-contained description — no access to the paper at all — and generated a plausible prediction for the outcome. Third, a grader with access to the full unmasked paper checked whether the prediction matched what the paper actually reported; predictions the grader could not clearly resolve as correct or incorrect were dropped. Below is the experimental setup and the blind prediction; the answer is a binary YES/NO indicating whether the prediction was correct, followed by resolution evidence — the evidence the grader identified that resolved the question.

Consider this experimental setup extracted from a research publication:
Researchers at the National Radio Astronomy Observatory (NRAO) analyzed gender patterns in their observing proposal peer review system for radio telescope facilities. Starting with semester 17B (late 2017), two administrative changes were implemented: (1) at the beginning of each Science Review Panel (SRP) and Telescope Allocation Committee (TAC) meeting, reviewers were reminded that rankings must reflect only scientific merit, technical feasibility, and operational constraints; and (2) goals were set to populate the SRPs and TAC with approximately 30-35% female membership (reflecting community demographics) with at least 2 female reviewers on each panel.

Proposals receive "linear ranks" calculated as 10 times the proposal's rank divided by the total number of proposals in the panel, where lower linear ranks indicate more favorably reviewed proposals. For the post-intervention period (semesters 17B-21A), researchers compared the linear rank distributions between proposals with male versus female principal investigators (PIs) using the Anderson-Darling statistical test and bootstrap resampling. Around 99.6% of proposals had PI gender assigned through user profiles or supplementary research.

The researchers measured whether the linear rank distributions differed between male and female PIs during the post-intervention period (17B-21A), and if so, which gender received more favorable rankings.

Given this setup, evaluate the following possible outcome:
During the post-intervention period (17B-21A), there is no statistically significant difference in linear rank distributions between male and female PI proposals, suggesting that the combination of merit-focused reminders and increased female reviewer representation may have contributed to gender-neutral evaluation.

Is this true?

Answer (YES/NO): NO